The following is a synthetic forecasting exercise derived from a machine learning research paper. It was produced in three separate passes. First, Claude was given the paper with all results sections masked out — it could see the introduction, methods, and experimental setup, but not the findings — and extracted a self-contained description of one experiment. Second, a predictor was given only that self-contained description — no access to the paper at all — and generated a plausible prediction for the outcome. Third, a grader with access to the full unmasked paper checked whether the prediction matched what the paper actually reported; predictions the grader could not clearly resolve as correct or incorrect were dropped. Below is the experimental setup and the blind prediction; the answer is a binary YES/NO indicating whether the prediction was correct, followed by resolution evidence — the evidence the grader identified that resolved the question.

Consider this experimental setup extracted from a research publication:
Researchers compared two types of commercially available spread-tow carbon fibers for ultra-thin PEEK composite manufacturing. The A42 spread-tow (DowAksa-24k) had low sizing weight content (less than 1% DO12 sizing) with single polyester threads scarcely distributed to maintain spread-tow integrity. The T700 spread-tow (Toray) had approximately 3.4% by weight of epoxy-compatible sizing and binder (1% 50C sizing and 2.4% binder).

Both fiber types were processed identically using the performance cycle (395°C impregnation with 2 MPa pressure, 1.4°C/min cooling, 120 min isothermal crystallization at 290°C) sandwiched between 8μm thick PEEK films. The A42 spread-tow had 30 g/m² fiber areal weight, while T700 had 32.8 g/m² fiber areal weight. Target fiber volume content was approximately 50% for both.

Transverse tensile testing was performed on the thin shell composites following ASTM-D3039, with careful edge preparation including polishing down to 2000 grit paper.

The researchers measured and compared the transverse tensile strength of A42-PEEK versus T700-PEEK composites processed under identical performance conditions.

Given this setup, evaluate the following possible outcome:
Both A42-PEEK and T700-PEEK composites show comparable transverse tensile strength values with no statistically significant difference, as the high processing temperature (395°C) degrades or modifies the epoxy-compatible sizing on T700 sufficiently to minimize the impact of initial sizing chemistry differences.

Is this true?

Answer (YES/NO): NO